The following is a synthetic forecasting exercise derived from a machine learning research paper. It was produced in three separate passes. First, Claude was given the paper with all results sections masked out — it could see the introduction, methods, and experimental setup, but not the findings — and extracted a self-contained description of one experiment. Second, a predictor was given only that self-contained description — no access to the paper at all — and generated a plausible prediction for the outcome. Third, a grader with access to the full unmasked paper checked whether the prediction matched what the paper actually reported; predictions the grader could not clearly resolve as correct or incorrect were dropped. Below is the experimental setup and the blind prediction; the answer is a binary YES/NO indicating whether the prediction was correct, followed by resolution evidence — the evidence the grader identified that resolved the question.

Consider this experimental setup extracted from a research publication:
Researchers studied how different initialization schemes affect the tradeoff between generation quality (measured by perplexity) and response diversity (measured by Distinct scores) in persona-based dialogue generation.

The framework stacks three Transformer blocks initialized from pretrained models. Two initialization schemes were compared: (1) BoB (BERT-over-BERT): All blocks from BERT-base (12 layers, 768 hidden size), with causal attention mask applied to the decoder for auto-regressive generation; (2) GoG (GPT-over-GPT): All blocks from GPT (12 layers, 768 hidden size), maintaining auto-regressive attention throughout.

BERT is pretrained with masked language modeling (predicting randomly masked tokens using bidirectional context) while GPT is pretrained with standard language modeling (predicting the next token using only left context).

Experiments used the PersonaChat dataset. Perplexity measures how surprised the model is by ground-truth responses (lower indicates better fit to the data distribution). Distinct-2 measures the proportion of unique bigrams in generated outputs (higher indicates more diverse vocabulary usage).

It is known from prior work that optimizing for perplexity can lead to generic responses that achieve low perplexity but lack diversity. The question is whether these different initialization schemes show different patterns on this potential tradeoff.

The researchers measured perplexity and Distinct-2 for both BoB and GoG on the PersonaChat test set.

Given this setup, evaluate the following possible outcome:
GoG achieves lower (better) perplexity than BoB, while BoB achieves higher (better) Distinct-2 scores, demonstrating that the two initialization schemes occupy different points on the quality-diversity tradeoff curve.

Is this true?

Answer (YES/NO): NO